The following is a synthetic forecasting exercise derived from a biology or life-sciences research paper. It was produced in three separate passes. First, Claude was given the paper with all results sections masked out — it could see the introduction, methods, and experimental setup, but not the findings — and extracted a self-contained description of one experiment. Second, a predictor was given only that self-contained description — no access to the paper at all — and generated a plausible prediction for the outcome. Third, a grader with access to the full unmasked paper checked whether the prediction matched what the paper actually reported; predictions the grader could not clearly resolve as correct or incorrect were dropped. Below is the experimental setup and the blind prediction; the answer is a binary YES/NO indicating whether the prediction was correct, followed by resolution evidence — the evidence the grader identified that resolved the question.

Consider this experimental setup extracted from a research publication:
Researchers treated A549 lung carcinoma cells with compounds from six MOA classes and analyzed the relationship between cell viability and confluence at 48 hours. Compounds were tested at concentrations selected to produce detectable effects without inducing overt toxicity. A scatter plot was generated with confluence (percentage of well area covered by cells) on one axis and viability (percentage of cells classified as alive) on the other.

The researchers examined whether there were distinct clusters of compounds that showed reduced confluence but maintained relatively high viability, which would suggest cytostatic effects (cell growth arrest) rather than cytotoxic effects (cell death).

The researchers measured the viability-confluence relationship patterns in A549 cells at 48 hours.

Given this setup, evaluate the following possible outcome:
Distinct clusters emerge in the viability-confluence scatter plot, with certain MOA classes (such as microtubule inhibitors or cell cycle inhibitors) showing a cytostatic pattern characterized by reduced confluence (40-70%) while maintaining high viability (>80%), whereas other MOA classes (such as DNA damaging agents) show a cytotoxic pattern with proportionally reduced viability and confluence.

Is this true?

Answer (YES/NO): NO